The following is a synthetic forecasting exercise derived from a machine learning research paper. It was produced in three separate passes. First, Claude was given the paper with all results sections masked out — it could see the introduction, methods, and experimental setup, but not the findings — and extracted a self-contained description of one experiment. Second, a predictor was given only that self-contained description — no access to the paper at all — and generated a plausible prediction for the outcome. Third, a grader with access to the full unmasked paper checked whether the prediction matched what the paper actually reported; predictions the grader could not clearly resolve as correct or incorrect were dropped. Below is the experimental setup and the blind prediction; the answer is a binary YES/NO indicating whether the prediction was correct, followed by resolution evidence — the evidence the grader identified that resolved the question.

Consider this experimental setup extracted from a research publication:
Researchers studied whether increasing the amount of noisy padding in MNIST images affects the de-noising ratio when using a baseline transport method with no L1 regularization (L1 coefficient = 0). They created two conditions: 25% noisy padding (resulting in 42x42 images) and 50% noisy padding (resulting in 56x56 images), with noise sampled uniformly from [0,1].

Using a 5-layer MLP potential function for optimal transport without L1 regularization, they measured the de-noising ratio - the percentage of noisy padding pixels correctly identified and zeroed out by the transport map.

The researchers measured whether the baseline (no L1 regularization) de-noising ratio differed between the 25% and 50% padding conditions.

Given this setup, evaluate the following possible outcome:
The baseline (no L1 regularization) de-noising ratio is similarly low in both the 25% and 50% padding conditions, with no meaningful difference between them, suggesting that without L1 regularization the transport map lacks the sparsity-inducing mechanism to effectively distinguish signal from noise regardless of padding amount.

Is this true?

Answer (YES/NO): YES